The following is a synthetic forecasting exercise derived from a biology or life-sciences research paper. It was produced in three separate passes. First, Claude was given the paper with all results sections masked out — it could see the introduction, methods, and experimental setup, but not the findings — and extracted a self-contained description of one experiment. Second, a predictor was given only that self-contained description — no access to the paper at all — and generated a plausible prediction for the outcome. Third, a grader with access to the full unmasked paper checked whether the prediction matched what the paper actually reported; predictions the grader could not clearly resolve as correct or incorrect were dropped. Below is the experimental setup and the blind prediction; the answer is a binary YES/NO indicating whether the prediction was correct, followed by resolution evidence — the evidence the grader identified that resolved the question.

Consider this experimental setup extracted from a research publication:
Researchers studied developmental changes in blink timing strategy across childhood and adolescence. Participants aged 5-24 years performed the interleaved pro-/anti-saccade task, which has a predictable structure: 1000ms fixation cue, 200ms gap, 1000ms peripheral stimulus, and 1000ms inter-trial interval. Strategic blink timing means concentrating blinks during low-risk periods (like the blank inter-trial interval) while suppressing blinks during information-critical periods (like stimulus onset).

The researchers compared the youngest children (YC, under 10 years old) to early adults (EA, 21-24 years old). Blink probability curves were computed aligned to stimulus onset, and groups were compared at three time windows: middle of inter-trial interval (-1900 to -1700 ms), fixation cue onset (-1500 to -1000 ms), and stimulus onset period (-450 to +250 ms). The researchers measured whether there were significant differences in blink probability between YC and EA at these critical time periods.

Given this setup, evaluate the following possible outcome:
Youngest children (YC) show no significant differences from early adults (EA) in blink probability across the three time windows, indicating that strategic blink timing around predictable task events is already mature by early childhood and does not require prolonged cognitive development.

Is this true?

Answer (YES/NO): NO